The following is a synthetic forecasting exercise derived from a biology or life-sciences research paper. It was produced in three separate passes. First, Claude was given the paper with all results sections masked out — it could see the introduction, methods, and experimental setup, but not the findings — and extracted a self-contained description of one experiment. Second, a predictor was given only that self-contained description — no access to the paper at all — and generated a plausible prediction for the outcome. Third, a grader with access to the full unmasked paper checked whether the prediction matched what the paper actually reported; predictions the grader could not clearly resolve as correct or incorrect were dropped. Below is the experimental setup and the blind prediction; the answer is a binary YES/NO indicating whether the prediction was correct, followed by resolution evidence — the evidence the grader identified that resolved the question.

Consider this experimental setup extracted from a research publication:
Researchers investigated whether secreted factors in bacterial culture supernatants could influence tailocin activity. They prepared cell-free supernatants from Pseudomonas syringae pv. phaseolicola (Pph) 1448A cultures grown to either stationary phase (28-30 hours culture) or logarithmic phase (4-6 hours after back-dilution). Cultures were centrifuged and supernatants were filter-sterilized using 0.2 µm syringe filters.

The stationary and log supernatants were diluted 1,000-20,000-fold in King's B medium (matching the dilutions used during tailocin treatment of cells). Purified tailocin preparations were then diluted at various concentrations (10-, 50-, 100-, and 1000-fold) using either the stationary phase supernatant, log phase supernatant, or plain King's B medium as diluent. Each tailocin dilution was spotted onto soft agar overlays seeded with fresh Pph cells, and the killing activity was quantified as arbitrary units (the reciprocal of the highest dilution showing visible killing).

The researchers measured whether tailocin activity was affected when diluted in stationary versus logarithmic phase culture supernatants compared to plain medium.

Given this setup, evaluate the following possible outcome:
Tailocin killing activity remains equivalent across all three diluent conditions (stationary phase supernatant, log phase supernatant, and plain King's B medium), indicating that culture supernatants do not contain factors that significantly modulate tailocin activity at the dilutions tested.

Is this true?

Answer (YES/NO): YES